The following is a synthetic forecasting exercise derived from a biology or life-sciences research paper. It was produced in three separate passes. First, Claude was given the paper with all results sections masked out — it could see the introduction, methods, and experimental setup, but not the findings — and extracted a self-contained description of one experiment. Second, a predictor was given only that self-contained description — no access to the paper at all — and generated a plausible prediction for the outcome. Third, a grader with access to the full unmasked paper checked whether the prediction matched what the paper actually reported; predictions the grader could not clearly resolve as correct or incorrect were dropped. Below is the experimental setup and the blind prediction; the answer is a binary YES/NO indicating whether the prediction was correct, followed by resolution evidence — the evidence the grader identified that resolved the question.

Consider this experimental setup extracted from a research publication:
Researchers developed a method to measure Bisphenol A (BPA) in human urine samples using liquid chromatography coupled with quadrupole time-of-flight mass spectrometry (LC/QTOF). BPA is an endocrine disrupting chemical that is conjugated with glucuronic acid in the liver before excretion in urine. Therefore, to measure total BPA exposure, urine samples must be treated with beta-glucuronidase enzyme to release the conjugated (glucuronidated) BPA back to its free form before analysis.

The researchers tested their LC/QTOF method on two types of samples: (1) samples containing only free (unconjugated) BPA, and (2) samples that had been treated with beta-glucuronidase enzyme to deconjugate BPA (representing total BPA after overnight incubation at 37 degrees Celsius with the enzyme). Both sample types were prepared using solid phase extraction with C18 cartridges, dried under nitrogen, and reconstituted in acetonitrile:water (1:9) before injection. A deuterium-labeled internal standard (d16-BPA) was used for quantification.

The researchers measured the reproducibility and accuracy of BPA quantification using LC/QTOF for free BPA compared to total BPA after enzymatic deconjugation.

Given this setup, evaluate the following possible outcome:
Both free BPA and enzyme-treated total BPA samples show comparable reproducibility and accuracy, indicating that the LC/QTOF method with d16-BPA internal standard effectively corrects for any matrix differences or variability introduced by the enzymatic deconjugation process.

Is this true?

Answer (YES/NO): NO